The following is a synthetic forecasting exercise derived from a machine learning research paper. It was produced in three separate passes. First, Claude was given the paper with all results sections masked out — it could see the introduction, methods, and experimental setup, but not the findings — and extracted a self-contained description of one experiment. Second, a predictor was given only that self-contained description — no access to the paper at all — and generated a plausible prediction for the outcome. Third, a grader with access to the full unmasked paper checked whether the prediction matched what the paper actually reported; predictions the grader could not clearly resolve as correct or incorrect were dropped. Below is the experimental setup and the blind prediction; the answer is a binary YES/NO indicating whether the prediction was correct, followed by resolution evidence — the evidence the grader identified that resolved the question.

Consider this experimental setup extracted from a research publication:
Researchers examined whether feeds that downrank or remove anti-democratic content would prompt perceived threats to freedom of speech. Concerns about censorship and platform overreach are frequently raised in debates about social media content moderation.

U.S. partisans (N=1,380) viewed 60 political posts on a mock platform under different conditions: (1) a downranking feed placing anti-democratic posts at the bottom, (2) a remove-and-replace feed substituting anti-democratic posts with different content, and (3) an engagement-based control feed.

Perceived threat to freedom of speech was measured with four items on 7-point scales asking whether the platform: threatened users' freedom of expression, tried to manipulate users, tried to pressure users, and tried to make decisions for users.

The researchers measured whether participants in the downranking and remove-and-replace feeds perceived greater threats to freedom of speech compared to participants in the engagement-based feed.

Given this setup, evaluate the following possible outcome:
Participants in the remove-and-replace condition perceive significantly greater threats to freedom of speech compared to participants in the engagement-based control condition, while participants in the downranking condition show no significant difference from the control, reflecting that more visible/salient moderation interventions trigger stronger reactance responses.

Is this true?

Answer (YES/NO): NO